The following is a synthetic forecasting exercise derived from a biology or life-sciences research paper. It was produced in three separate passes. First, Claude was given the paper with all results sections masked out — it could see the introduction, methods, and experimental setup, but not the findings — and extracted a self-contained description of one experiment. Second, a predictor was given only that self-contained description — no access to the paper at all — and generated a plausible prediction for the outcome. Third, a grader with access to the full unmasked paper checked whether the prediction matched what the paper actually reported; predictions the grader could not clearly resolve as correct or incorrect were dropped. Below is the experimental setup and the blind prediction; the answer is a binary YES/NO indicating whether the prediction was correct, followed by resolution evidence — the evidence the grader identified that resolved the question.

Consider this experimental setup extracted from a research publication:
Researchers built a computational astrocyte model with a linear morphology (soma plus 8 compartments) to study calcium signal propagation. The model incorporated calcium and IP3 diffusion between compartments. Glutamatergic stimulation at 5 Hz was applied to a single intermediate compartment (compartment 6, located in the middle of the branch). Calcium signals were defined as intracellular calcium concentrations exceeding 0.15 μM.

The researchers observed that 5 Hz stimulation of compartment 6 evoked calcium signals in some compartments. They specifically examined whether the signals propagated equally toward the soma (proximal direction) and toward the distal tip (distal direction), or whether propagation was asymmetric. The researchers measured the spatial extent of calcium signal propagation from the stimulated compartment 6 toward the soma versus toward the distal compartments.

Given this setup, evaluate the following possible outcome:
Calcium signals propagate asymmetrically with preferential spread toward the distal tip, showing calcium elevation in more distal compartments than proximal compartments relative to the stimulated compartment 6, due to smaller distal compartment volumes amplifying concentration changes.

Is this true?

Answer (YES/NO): NO